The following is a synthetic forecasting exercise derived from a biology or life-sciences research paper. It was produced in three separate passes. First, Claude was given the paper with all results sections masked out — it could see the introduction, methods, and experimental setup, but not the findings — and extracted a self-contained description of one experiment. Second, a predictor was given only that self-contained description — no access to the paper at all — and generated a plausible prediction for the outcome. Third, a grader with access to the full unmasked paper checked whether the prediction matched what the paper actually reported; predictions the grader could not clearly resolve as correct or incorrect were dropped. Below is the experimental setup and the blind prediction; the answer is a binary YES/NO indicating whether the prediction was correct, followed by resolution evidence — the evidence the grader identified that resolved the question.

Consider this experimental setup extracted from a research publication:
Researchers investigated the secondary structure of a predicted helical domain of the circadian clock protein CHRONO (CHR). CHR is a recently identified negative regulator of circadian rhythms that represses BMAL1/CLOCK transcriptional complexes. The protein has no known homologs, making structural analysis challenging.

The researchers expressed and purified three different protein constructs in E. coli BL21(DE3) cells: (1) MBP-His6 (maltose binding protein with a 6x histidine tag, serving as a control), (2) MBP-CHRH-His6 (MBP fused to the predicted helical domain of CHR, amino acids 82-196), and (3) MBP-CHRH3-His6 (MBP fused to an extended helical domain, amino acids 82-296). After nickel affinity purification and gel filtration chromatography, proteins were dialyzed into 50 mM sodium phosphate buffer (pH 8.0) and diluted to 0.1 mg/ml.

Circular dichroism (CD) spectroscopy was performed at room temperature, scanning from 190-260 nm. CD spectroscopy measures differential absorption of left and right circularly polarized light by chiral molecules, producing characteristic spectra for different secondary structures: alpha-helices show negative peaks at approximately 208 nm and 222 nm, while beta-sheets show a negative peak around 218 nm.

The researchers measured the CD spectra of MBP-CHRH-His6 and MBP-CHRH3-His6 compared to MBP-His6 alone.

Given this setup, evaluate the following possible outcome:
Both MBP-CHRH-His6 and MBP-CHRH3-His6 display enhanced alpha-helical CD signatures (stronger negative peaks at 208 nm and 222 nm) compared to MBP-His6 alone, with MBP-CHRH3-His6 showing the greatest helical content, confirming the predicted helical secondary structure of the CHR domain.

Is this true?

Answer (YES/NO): NO